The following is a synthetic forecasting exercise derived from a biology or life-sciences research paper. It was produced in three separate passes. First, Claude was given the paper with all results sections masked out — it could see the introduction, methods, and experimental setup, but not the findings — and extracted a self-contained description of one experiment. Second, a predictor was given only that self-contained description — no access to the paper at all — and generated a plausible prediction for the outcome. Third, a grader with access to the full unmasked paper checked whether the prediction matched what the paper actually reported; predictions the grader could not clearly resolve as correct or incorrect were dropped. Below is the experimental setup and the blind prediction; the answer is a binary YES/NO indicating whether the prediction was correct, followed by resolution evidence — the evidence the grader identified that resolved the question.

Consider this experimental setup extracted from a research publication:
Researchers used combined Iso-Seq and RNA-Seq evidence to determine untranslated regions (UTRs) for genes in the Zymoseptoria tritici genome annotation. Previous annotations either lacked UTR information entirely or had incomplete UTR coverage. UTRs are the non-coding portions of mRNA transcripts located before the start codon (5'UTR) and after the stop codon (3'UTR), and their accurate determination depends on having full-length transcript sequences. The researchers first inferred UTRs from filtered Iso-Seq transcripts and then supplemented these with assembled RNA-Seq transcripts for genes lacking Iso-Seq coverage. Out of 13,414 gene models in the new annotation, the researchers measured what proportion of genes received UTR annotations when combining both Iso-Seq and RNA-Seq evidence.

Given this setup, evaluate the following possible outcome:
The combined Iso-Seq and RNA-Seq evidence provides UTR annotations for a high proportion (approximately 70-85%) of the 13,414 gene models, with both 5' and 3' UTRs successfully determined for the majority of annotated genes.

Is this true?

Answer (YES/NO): YES